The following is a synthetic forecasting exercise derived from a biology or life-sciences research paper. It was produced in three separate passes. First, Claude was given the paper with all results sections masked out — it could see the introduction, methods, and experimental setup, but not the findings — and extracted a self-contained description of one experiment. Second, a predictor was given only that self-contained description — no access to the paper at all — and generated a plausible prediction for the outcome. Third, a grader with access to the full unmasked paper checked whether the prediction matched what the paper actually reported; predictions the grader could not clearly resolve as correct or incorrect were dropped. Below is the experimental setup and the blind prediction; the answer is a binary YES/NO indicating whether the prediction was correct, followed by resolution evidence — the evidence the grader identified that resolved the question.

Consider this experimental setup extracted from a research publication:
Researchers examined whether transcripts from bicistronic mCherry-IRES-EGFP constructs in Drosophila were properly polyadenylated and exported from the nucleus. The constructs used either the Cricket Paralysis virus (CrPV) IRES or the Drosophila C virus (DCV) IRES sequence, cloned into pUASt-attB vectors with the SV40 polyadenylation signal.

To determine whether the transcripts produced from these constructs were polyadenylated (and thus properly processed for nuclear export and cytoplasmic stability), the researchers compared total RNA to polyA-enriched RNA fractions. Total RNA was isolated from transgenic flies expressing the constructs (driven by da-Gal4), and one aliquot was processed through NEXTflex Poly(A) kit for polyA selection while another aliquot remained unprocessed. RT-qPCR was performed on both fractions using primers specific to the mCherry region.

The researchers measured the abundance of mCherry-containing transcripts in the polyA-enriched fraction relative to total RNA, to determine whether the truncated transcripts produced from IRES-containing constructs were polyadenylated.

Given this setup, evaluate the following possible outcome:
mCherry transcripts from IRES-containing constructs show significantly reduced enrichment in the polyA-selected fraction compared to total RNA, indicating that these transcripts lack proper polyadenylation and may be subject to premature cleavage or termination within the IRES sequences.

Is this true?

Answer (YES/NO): NO